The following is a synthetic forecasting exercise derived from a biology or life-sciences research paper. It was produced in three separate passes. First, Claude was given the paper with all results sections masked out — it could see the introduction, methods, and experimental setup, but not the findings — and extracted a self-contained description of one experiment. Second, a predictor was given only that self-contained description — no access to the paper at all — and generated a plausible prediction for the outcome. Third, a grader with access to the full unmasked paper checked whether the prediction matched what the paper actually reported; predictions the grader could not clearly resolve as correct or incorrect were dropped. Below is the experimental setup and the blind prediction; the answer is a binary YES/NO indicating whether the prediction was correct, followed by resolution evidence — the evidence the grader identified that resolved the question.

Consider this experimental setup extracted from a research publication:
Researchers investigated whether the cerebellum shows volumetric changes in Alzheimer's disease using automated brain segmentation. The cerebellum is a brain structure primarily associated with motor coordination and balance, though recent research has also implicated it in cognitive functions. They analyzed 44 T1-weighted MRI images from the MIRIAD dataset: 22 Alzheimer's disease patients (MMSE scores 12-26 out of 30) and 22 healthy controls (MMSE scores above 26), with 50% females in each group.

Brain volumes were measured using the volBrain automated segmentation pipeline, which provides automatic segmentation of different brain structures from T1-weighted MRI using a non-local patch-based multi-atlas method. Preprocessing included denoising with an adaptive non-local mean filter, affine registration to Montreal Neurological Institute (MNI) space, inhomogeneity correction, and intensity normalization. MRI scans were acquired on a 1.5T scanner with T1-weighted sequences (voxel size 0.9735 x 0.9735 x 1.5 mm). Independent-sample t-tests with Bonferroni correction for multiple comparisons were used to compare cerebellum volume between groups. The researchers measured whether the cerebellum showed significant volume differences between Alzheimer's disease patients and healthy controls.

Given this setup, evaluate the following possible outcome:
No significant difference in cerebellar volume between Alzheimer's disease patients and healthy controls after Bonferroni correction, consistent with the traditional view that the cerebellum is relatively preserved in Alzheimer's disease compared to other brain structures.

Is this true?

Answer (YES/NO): YES